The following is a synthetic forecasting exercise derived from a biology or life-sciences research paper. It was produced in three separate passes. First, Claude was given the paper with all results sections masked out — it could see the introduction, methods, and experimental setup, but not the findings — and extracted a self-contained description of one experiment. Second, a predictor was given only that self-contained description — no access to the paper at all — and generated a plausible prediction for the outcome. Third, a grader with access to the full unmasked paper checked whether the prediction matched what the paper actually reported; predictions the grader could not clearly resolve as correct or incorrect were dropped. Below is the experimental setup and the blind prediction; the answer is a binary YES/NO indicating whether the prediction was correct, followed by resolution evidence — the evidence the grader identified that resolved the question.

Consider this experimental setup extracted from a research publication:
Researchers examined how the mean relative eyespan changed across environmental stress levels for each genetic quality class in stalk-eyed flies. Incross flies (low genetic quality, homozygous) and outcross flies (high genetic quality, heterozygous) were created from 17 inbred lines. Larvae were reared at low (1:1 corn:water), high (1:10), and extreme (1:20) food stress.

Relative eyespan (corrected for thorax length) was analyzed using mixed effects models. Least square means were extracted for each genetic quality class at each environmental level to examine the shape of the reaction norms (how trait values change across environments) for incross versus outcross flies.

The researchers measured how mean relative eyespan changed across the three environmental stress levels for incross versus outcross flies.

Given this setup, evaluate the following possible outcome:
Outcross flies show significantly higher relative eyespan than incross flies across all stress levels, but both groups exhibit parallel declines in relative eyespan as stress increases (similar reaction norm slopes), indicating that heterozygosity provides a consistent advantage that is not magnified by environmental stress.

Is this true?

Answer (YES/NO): NO